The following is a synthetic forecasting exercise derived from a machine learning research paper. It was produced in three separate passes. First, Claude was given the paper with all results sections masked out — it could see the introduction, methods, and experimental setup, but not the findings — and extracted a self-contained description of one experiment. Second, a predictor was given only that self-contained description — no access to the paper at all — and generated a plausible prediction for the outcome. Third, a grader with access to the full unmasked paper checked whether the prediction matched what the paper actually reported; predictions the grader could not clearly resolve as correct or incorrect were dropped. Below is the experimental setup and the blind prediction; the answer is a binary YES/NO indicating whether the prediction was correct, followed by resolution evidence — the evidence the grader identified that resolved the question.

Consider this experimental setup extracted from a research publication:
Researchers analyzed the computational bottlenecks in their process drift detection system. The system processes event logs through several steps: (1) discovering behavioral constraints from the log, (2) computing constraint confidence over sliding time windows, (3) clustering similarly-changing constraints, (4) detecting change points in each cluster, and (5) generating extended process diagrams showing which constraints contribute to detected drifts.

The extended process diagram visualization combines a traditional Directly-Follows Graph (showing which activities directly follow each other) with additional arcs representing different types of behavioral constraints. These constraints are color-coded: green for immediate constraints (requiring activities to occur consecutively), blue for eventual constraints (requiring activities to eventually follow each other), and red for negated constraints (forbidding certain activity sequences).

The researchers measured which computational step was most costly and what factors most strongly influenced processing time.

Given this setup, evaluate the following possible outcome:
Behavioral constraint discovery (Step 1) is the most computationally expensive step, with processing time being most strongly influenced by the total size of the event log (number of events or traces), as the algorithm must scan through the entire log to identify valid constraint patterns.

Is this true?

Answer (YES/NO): NO